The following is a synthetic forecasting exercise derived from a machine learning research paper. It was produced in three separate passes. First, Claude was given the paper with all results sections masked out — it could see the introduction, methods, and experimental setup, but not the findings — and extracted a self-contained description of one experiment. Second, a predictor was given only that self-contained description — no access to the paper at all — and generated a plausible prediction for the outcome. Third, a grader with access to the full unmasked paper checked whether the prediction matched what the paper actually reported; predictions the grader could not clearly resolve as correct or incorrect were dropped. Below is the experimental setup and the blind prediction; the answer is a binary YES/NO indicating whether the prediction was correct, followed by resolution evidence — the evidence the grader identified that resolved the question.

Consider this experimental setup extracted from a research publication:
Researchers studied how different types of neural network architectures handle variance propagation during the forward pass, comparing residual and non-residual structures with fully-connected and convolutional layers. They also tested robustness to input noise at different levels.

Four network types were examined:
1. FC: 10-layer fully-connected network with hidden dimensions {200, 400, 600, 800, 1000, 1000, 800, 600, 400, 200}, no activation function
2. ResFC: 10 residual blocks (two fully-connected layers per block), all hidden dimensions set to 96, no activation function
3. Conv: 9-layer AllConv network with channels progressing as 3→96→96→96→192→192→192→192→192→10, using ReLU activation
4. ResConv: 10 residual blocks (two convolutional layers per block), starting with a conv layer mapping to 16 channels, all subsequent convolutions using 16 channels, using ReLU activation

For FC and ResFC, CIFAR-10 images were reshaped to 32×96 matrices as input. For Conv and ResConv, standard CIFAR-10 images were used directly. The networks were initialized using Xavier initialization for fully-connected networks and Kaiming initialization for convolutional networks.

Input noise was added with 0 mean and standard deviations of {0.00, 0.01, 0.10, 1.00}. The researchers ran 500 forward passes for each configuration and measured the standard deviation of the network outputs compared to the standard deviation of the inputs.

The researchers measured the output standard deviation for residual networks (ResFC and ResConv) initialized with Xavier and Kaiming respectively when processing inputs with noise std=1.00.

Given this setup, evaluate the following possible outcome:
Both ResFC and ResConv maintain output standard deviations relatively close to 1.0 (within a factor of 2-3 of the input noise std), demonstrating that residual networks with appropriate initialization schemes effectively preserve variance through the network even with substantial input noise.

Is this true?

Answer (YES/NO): NO